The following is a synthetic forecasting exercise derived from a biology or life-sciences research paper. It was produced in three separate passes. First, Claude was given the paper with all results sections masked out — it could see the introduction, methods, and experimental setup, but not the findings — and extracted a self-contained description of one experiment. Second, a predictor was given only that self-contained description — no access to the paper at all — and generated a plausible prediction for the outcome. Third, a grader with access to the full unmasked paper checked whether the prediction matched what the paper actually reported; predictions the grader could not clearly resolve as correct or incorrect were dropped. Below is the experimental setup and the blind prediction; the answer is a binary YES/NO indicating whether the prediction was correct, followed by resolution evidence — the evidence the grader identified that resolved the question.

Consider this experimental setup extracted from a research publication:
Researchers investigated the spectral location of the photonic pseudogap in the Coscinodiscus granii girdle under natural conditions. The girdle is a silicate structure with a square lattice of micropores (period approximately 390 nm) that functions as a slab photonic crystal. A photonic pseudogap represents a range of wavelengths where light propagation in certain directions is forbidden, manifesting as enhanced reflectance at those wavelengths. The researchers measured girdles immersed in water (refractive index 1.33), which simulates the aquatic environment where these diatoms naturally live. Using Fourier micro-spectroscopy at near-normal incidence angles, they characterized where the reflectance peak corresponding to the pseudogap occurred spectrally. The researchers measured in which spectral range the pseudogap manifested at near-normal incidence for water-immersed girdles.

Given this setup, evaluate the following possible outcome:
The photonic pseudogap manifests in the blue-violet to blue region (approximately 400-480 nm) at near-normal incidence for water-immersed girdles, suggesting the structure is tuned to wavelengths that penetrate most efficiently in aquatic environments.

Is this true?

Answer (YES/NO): NO